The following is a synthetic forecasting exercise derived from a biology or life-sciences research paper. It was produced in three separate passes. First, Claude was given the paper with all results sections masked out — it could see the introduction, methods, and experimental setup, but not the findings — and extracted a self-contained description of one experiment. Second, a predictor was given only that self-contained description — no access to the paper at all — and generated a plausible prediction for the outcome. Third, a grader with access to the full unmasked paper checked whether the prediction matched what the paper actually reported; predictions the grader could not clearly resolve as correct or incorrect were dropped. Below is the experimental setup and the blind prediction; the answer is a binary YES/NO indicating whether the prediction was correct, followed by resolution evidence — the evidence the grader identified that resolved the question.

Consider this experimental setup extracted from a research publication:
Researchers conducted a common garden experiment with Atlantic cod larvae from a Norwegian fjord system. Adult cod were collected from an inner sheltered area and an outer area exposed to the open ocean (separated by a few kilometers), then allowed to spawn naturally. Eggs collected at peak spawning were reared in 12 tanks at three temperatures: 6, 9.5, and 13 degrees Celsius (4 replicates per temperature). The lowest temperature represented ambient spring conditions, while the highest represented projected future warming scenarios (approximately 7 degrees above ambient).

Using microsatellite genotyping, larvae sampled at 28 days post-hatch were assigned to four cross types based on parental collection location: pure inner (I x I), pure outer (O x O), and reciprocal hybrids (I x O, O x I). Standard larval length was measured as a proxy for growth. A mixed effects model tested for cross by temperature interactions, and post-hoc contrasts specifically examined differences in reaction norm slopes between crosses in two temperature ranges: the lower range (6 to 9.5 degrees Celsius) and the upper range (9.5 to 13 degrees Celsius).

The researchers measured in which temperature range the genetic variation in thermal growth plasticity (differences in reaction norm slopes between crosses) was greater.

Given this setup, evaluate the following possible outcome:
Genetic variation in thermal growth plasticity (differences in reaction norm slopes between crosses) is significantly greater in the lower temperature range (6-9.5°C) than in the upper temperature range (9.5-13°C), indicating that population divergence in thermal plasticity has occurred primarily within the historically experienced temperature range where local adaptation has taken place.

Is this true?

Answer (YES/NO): NO